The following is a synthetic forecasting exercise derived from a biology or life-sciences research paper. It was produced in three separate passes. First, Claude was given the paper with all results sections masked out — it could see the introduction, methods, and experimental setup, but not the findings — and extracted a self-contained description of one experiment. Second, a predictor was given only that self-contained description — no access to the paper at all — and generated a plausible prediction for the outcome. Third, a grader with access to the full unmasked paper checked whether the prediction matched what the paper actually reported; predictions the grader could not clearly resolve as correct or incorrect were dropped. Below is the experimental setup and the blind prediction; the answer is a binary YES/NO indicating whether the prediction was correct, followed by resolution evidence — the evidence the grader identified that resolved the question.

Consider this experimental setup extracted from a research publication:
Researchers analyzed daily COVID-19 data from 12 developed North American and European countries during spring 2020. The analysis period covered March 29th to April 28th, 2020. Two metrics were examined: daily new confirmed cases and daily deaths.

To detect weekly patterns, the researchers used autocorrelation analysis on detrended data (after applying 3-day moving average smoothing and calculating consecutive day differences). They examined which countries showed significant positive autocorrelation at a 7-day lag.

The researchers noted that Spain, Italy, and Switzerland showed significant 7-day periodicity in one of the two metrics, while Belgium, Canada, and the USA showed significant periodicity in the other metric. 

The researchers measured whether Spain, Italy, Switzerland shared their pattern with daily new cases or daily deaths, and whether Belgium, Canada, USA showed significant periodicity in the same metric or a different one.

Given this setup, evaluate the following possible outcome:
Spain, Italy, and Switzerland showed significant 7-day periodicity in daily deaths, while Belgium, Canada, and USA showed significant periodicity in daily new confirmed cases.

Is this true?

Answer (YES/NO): NO